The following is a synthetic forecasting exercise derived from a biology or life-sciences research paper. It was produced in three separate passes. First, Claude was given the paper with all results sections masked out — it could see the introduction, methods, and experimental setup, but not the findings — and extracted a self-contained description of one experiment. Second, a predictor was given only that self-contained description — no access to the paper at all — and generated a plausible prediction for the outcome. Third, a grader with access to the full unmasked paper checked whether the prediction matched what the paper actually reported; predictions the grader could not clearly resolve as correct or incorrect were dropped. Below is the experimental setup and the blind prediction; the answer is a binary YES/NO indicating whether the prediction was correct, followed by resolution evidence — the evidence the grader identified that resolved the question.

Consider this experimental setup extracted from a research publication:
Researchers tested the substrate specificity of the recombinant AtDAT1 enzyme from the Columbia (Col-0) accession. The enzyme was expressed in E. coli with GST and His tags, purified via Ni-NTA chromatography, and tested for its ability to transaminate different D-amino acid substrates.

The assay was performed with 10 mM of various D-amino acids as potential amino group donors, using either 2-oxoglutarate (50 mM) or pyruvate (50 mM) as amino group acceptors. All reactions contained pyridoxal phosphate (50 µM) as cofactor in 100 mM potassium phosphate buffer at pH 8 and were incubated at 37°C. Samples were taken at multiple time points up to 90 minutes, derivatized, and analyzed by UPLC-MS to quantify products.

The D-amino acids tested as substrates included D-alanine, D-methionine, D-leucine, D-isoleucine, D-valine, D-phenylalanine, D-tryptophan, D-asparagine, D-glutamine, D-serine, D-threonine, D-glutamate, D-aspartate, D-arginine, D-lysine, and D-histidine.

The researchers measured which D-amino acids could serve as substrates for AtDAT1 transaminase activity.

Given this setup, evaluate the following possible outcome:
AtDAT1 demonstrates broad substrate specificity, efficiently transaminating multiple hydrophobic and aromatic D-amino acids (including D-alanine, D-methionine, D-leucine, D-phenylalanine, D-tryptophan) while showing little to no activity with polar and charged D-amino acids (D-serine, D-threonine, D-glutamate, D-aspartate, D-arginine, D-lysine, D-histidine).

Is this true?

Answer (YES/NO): NO